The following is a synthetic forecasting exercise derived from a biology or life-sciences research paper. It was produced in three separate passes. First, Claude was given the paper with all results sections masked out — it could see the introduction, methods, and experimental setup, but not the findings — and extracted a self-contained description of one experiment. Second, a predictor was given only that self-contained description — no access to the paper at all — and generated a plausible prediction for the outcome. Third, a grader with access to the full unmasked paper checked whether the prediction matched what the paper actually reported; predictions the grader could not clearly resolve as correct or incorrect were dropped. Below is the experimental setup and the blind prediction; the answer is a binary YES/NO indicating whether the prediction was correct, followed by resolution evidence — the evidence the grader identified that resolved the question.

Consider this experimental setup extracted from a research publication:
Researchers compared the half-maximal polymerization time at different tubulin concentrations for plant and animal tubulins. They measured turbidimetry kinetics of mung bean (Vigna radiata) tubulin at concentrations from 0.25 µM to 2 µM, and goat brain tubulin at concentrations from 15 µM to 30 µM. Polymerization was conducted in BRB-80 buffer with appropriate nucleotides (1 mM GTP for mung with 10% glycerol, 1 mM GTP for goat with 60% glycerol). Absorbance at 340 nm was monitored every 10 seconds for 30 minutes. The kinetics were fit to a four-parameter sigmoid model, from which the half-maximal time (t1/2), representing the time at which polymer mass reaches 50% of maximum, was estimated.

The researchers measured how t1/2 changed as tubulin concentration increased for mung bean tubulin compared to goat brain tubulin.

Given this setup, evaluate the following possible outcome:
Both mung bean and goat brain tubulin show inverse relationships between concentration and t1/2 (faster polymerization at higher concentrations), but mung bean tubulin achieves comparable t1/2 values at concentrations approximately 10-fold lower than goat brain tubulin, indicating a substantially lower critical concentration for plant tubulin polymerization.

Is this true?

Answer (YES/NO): NO